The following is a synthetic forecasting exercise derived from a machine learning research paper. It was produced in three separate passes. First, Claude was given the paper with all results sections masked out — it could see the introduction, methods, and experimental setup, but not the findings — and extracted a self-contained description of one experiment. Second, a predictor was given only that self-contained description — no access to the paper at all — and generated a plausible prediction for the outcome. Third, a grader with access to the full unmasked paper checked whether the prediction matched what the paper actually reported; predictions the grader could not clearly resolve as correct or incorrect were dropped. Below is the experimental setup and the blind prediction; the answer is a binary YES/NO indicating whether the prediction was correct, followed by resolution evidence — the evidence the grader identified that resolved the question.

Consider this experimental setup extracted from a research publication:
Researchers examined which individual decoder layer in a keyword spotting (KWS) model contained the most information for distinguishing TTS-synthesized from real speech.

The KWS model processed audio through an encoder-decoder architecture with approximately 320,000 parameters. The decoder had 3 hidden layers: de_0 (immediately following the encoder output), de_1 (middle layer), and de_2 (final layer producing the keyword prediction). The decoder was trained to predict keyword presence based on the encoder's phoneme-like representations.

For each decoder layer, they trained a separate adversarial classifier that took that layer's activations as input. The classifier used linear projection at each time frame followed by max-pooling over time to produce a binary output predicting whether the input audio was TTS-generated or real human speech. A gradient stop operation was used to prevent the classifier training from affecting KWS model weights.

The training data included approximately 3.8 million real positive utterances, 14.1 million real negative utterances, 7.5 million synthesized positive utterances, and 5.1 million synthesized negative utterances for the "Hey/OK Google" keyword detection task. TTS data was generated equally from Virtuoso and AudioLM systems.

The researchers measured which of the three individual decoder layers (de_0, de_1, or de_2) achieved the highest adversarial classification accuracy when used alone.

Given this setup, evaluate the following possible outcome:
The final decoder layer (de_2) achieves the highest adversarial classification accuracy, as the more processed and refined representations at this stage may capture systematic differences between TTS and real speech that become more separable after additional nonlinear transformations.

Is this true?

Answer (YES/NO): NO